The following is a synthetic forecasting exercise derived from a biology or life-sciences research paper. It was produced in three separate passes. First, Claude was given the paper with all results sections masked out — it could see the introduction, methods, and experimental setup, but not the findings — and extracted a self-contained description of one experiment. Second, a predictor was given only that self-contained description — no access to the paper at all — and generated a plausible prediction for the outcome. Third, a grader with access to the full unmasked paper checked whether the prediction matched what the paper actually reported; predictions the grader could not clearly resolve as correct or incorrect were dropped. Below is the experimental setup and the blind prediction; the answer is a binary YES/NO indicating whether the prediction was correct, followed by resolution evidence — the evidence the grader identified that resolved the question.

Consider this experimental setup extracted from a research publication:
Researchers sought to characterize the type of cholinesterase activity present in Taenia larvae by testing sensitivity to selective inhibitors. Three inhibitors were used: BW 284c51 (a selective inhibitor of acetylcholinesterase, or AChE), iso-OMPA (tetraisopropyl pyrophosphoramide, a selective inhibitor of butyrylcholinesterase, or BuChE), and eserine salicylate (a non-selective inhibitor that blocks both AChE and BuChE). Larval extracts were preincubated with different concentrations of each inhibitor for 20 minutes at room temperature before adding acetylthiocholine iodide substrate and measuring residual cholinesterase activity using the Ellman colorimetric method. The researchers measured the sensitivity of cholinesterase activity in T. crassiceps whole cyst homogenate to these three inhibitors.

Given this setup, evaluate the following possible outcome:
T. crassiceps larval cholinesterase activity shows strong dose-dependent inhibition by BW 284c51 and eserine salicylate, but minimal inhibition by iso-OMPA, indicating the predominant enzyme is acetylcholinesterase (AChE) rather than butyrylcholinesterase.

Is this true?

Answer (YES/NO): YES